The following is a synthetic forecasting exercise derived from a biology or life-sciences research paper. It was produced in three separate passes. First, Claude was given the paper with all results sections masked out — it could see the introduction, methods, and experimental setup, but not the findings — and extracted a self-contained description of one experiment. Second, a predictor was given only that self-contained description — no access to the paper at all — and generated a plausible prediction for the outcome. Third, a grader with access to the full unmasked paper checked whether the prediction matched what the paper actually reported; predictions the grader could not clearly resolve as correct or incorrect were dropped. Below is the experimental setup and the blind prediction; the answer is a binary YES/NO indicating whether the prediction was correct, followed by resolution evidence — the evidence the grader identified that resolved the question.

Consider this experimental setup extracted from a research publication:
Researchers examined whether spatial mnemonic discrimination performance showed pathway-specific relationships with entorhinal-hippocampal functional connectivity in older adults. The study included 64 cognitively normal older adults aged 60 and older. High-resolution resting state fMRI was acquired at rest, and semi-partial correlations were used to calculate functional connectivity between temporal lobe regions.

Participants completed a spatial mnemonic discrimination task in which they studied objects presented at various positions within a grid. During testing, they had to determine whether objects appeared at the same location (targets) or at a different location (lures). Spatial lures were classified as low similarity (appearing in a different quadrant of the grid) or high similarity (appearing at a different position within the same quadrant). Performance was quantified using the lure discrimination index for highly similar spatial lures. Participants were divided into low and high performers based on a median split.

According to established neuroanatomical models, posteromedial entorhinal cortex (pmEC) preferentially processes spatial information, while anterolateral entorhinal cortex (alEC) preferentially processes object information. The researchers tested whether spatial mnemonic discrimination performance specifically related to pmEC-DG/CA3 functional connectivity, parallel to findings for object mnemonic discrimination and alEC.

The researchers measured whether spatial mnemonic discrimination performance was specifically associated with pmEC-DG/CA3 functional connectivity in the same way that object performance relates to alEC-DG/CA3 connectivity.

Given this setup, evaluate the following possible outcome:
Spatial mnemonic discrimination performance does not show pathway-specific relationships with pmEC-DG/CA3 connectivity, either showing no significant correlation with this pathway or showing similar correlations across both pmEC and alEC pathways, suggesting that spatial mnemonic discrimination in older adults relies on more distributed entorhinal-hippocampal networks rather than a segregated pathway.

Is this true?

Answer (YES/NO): YES